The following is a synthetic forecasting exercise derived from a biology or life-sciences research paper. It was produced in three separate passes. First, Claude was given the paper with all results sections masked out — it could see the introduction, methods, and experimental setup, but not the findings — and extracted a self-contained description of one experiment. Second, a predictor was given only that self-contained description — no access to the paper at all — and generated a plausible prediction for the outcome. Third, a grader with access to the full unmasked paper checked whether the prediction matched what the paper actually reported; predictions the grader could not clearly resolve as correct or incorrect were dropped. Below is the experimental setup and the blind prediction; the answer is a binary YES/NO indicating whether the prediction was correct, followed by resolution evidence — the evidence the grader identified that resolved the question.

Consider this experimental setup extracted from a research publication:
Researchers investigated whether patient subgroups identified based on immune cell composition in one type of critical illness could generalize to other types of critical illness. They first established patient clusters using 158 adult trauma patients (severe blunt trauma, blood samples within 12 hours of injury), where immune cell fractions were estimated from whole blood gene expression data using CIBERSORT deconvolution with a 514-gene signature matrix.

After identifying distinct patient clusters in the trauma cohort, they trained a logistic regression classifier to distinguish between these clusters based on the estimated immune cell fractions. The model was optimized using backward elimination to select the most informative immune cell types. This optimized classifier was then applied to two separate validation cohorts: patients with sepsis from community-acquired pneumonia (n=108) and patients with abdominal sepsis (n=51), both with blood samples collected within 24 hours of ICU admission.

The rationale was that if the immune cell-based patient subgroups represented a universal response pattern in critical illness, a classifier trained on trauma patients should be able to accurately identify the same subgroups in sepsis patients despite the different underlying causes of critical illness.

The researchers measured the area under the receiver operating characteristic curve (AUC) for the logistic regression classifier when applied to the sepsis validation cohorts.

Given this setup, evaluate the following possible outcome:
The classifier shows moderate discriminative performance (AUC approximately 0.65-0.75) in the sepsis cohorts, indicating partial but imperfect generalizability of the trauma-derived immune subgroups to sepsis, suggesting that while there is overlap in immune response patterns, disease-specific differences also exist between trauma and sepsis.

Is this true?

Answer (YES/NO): NO